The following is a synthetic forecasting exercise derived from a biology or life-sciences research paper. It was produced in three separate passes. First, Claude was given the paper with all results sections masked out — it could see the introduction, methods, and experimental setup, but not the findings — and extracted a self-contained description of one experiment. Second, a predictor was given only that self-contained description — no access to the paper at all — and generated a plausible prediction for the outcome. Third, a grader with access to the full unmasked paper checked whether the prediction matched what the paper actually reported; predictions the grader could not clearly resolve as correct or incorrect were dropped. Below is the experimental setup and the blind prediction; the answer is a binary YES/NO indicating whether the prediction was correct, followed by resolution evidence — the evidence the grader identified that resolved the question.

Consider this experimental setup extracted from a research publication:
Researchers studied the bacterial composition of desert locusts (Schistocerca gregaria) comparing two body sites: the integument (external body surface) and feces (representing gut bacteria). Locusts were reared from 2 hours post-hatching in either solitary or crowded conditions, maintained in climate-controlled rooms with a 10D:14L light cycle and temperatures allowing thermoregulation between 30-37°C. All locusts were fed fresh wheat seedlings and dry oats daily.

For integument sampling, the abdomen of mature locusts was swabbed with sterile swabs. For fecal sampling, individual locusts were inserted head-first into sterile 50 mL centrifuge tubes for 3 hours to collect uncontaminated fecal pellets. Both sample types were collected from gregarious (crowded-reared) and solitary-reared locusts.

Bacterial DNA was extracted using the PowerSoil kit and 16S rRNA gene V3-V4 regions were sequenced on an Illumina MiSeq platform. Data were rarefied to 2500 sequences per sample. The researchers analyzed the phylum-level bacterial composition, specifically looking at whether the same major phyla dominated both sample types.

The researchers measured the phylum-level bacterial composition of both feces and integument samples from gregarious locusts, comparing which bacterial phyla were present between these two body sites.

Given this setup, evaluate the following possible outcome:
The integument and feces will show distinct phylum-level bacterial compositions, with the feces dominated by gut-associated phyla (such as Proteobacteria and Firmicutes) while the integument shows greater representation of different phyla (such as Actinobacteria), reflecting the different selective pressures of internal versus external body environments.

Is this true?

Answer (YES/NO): YES